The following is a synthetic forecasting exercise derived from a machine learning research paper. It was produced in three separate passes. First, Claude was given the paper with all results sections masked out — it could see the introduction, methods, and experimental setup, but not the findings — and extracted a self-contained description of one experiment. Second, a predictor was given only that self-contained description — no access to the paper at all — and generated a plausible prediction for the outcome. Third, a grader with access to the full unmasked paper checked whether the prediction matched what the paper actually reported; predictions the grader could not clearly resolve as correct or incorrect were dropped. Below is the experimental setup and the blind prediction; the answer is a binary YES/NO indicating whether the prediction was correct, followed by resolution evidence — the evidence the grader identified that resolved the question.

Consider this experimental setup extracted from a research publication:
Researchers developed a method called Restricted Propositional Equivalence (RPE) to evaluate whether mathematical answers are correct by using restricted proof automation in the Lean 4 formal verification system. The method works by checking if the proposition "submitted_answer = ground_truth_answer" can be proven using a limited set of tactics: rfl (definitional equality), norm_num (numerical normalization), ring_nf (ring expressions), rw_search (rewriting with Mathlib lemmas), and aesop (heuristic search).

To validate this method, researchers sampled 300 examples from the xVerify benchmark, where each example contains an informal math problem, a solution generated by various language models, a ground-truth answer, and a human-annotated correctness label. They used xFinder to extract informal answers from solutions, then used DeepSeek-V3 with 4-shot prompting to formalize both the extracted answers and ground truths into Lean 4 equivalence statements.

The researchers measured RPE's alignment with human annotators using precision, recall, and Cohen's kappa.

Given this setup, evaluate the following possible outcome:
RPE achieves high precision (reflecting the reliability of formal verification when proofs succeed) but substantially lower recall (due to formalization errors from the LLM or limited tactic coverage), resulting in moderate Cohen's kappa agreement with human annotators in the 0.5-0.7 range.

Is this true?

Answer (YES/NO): NO